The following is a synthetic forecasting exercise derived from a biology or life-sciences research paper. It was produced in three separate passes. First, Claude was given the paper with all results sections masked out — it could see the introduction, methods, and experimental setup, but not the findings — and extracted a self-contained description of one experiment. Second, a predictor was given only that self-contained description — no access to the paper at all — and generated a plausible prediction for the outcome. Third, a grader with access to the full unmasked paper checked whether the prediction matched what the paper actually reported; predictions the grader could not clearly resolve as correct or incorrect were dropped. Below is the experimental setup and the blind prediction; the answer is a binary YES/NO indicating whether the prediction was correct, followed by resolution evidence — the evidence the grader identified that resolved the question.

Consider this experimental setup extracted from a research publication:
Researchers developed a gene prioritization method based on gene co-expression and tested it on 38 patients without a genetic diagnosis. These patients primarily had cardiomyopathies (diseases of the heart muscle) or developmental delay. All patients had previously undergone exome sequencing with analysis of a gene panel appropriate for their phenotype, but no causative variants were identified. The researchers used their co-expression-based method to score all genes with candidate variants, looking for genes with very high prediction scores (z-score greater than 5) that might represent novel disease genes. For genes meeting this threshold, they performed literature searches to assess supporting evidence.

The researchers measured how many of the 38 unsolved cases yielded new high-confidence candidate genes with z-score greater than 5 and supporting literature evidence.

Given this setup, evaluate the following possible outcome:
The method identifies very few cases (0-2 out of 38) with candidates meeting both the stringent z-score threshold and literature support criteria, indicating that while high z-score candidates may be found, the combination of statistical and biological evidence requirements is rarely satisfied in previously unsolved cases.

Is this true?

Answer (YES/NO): NO